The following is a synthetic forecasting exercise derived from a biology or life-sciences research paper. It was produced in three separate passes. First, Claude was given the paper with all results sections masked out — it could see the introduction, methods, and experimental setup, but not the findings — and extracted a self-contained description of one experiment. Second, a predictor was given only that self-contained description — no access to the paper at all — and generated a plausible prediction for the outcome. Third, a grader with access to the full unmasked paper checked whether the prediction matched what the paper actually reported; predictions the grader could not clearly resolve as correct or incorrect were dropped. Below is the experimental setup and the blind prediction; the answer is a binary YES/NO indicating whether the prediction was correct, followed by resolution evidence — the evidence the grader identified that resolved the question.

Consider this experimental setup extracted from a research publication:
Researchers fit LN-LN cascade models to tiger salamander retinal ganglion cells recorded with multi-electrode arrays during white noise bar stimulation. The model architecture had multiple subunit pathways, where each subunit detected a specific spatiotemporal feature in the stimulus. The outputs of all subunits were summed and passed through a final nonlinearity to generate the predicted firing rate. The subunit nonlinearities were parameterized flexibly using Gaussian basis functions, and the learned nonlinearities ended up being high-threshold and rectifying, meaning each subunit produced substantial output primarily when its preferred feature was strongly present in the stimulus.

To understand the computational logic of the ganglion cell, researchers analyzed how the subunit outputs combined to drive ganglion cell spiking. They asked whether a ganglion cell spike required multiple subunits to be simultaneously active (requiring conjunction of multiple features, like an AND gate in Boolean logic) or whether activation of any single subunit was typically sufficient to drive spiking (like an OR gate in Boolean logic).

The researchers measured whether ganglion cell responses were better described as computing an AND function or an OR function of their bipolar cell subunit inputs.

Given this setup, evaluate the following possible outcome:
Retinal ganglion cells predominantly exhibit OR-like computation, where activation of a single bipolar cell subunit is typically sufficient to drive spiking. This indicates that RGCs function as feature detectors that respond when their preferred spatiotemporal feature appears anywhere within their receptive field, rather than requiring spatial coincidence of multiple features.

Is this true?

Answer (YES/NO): YES